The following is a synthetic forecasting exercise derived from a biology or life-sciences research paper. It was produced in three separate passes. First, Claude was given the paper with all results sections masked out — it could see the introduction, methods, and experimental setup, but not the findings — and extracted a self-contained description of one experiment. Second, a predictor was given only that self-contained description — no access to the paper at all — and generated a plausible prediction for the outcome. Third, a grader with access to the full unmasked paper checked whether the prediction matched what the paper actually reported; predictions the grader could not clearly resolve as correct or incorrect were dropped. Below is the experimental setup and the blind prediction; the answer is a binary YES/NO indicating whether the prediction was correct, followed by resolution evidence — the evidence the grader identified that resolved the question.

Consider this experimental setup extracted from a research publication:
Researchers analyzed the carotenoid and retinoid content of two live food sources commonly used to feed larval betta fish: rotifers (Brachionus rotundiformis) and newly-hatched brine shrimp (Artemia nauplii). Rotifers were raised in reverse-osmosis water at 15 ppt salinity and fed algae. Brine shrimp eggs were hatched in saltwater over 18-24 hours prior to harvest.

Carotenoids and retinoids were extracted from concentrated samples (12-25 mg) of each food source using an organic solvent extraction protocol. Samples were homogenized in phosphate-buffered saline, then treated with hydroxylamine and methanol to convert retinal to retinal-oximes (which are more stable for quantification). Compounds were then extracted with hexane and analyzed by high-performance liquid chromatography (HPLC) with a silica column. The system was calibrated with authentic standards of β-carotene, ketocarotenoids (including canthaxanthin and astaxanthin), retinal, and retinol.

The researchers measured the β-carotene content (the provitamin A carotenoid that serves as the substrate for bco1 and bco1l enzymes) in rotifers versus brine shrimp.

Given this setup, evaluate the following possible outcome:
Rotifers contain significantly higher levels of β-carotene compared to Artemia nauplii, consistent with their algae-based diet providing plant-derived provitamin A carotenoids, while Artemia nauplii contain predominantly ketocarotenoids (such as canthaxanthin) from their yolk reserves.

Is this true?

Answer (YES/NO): YES